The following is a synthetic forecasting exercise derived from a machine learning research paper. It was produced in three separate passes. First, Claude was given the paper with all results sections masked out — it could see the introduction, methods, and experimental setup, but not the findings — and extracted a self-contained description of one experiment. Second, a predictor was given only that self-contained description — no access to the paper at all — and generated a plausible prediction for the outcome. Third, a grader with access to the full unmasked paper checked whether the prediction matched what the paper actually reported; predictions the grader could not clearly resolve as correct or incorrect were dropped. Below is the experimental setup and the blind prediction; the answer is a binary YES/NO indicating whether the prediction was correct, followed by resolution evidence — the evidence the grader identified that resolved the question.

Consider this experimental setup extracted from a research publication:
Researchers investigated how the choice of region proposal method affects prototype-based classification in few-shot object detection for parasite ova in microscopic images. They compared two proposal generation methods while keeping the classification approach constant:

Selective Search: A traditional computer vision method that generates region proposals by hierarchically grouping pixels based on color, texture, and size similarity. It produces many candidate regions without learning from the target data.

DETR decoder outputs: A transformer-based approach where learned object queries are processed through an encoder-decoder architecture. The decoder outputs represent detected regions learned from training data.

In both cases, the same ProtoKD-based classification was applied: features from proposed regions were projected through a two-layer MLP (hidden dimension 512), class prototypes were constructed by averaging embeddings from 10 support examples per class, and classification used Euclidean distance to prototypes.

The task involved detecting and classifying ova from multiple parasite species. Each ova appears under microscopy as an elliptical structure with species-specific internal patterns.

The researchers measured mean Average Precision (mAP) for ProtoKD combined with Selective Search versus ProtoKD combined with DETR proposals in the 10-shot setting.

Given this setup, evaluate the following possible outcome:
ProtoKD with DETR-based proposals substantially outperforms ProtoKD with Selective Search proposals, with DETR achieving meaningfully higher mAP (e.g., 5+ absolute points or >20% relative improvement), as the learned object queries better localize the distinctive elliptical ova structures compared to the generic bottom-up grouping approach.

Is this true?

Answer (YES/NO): NO